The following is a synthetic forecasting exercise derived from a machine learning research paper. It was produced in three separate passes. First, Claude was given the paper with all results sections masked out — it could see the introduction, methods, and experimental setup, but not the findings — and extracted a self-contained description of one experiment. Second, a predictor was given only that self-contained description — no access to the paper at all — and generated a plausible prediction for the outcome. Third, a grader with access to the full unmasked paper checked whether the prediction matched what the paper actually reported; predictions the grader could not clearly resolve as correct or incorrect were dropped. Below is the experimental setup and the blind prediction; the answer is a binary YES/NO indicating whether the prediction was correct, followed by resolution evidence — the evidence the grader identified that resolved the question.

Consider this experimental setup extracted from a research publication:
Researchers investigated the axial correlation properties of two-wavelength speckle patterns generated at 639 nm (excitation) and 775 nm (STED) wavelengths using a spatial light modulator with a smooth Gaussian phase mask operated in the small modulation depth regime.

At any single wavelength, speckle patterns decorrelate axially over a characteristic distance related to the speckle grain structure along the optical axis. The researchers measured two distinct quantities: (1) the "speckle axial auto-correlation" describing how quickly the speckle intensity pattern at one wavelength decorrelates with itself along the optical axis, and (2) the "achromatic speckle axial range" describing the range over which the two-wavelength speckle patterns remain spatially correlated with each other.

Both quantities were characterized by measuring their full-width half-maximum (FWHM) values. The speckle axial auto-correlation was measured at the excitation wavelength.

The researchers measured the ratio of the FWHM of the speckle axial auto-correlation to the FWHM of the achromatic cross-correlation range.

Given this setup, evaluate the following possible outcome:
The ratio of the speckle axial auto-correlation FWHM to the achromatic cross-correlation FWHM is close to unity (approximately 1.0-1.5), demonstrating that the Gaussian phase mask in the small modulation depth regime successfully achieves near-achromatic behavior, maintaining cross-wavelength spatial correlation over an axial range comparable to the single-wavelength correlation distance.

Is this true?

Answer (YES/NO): NO